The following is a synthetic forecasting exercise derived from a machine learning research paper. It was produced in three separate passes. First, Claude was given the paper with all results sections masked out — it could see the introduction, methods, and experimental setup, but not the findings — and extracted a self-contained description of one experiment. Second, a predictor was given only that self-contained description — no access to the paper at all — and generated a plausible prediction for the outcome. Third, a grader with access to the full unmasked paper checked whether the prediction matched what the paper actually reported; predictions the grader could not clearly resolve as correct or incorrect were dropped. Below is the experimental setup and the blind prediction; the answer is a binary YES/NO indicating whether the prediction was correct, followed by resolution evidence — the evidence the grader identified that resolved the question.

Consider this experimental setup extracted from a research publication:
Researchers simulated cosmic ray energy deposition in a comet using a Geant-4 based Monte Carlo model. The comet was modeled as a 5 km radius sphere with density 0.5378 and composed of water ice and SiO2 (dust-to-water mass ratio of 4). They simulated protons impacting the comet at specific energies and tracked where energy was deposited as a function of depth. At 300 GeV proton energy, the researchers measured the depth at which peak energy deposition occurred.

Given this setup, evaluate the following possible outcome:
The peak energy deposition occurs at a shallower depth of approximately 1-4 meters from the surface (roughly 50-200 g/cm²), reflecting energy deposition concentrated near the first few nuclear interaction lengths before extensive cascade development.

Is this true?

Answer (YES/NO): NO